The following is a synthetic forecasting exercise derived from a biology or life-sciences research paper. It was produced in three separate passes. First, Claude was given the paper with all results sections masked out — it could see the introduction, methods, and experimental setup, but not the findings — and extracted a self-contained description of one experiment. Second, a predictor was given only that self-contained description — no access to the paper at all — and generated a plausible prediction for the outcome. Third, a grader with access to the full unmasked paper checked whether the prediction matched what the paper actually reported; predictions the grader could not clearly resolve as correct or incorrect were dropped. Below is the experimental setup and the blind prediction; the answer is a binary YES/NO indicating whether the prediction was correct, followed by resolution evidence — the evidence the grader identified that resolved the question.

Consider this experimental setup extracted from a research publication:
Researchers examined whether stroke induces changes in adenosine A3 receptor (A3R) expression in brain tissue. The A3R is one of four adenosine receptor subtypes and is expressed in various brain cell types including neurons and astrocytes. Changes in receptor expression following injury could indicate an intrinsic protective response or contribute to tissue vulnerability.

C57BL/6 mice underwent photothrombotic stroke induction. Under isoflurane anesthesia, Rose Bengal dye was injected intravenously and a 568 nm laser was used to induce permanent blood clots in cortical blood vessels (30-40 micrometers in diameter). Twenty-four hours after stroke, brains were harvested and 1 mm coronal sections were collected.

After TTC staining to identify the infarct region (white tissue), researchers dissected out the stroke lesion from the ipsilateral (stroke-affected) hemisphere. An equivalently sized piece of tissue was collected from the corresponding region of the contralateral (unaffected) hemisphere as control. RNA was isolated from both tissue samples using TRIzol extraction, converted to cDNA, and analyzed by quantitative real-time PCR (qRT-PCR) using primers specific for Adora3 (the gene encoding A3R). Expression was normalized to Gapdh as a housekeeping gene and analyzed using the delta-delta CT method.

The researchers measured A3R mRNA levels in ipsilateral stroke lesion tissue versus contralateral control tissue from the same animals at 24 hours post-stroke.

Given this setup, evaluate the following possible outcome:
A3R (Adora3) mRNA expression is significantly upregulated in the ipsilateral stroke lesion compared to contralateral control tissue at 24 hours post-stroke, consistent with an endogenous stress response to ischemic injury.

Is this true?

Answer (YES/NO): YES